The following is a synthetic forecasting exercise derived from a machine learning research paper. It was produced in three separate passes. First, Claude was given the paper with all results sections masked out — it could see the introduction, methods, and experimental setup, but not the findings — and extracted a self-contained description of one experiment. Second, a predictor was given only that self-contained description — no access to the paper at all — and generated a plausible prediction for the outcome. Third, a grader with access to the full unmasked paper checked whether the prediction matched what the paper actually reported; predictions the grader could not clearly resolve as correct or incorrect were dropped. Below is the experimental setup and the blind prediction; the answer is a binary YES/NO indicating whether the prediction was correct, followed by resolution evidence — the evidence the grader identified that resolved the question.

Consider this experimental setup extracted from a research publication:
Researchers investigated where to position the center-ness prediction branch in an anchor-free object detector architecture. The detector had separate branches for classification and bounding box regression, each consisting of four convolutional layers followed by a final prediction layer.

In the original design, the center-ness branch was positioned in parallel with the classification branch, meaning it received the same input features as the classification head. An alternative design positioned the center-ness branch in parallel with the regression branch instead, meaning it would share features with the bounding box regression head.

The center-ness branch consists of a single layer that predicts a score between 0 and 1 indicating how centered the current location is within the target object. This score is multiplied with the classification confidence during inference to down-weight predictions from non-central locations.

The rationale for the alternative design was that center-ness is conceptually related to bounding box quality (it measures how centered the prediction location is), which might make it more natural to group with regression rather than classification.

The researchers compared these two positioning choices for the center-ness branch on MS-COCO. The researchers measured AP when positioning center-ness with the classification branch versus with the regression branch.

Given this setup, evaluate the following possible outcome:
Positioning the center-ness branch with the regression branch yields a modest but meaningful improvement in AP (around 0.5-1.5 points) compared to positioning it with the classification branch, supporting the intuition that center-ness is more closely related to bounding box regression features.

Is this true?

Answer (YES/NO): NO